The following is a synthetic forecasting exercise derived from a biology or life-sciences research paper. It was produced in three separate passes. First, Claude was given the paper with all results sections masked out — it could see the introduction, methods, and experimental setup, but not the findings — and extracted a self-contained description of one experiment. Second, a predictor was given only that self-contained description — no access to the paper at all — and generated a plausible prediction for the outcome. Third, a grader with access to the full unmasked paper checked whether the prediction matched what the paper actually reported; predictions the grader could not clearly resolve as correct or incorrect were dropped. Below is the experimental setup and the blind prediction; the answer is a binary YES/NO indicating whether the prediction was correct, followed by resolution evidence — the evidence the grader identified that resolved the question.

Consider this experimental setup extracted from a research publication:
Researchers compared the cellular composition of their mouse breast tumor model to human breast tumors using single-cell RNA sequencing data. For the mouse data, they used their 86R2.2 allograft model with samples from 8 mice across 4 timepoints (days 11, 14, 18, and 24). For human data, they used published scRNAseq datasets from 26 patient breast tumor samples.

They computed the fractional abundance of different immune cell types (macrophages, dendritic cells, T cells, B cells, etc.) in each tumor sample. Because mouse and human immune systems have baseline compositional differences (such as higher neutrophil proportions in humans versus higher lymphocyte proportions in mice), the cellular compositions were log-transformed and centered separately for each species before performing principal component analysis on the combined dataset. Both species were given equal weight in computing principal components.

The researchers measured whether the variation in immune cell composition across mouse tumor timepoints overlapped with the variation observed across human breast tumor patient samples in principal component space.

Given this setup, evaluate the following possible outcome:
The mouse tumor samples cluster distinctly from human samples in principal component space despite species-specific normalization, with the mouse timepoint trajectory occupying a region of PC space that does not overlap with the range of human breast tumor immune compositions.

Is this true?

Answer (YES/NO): NO